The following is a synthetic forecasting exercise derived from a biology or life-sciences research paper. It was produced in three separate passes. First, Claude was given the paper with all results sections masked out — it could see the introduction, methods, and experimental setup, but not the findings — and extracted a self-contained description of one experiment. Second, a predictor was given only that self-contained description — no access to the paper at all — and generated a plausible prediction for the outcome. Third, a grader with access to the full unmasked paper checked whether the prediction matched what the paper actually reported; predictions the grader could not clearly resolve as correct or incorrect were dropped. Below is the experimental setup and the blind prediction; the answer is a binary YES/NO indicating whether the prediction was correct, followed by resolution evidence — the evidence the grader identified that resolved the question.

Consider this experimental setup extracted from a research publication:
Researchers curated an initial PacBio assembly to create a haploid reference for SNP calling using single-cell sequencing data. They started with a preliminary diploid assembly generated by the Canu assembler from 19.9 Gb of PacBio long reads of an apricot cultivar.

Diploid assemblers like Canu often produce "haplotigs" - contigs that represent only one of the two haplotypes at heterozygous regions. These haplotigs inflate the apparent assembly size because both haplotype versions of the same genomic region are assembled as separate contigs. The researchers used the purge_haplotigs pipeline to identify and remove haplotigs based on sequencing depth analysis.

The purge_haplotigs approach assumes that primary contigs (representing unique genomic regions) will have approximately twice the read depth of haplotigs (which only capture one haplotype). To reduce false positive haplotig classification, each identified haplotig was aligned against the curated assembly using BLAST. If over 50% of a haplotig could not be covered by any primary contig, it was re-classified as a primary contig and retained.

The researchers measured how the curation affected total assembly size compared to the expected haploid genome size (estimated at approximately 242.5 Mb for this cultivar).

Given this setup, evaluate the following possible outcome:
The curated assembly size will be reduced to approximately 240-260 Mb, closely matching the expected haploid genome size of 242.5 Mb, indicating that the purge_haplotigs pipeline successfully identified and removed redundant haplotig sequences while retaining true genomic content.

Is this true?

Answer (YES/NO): NO